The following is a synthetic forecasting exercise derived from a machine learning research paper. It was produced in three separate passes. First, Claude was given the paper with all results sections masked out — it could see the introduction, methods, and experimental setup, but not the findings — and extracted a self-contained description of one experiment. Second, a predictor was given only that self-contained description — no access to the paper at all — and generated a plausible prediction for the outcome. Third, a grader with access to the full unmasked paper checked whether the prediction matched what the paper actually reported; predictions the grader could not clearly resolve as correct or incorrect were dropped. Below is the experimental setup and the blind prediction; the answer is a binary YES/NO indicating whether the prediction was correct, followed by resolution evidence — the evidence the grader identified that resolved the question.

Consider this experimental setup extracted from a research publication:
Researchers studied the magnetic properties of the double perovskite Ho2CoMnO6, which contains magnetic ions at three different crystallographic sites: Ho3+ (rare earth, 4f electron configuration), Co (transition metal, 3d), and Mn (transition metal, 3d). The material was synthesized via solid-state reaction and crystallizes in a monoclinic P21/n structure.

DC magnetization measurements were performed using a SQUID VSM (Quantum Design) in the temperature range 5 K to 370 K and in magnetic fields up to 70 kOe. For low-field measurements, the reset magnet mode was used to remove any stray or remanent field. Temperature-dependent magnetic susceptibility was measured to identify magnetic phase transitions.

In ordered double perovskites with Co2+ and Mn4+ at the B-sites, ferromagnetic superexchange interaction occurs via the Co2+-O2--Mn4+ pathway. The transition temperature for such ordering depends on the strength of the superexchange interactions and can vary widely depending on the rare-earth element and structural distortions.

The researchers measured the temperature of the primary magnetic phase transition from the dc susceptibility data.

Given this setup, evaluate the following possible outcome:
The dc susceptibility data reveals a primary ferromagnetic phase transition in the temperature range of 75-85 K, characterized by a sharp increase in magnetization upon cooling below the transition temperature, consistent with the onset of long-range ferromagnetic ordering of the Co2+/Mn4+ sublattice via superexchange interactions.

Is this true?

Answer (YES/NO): YES